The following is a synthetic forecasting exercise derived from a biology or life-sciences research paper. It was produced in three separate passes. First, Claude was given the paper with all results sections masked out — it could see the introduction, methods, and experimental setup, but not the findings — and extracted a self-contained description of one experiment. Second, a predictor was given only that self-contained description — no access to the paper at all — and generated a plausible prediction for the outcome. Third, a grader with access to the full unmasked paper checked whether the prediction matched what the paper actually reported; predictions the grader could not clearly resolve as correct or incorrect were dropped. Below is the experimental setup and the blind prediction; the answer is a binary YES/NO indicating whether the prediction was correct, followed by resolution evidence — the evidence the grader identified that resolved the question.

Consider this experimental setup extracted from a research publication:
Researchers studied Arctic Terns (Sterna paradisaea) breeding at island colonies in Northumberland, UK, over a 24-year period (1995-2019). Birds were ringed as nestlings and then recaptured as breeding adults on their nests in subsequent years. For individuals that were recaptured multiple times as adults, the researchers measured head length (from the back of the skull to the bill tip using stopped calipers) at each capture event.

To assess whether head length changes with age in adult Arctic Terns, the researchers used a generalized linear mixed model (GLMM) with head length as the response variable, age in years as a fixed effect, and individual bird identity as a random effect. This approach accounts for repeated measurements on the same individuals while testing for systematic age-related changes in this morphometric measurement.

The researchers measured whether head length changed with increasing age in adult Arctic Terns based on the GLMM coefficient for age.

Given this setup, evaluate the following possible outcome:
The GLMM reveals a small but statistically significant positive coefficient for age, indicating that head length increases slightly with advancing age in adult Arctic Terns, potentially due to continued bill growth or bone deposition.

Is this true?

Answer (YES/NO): NO